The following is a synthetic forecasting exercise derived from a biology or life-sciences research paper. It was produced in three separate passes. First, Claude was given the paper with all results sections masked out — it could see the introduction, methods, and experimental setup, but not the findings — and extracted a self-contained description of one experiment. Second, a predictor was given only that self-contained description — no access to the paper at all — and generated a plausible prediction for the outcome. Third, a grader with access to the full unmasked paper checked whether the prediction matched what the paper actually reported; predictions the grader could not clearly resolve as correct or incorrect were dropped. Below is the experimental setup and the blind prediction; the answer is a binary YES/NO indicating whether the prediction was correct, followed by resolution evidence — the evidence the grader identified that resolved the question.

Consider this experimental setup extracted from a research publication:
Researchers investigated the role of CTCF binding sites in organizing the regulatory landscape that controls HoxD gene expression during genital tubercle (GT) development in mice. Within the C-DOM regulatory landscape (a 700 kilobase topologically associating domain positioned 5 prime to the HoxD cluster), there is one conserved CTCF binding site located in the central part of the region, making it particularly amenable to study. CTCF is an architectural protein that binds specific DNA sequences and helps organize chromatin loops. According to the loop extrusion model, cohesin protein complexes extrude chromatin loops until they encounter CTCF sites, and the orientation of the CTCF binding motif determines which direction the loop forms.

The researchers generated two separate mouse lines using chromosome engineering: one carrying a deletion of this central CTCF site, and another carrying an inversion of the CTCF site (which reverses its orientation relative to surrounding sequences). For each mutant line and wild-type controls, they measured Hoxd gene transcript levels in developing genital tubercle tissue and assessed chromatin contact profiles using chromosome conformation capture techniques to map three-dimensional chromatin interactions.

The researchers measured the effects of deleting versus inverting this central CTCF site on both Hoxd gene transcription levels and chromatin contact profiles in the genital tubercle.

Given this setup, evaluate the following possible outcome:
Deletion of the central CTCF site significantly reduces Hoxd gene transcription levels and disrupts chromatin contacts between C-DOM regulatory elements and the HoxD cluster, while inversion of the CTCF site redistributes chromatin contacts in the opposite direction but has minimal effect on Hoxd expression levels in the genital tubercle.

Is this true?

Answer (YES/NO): NO